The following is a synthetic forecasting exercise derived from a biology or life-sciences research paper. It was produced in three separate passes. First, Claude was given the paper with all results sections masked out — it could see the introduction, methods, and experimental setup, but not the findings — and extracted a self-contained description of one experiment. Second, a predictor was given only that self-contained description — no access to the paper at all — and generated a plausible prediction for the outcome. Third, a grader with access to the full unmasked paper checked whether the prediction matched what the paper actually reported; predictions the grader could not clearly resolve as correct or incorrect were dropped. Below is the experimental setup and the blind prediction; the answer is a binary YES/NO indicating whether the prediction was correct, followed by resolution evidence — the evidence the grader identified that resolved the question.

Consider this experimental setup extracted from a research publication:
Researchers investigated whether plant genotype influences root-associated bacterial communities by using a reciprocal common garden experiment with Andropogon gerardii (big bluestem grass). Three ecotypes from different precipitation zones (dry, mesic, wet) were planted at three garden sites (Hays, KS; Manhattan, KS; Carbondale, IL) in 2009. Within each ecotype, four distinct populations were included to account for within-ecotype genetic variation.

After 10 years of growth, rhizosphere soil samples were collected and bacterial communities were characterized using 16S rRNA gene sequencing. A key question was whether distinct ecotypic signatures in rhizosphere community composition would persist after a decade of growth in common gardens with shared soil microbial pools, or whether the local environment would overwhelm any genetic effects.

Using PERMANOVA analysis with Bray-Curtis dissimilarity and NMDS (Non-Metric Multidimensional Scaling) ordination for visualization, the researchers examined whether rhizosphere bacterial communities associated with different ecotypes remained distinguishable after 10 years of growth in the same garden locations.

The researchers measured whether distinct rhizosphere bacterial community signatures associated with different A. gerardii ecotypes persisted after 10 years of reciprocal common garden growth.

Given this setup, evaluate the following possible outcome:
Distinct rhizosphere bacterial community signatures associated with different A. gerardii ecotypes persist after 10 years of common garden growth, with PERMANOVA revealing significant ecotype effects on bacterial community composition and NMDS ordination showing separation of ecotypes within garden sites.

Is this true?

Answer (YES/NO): YES